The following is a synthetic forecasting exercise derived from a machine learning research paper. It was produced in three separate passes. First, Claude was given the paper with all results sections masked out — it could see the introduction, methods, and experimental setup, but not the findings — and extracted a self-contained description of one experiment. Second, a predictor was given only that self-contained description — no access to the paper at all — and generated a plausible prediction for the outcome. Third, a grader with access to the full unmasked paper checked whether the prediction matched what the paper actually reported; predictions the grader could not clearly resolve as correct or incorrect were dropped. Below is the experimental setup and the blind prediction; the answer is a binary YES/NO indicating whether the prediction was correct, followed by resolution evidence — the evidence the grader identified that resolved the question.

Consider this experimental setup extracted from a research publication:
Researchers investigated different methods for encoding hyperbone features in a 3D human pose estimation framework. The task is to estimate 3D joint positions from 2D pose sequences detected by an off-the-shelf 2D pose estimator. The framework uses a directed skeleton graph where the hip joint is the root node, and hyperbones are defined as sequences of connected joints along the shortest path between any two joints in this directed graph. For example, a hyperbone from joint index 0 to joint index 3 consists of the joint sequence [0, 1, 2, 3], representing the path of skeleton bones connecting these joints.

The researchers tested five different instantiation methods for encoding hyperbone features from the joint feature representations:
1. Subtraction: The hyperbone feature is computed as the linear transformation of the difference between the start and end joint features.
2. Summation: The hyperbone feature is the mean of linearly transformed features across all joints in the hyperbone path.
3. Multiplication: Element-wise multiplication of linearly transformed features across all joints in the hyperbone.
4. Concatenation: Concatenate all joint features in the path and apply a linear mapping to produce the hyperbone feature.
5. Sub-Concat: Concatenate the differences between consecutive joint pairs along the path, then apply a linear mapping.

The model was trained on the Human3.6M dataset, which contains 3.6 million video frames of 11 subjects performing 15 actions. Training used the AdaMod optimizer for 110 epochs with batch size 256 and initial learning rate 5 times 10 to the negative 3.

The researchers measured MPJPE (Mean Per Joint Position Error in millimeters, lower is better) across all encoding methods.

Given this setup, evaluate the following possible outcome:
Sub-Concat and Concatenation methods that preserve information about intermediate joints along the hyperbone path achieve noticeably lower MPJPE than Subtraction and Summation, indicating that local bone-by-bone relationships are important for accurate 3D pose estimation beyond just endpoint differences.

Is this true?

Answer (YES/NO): NO